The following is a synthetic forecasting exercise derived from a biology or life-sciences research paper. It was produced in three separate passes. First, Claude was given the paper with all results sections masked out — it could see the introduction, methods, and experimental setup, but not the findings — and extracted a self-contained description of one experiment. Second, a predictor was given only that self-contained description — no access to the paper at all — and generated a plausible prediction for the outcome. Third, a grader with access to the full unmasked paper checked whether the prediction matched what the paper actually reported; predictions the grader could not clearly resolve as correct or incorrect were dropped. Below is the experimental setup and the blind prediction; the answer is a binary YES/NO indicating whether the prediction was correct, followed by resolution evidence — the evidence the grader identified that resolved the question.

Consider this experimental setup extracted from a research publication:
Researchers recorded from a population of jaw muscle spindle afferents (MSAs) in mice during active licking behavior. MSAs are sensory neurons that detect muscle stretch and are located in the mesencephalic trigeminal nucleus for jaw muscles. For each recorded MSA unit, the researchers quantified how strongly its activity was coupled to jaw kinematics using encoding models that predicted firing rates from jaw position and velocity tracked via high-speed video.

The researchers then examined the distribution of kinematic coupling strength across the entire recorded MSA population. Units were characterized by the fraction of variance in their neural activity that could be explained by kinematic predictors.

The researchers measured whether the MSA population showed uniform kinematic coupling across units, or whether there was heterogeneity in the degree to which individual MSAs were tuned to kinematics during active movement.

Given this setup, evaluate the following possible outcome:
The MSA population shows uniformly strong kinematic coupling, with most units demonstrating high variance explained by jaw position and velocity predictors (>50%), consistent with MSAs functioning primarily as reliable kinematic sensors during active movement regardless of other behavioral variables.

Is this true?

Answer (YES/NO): NO